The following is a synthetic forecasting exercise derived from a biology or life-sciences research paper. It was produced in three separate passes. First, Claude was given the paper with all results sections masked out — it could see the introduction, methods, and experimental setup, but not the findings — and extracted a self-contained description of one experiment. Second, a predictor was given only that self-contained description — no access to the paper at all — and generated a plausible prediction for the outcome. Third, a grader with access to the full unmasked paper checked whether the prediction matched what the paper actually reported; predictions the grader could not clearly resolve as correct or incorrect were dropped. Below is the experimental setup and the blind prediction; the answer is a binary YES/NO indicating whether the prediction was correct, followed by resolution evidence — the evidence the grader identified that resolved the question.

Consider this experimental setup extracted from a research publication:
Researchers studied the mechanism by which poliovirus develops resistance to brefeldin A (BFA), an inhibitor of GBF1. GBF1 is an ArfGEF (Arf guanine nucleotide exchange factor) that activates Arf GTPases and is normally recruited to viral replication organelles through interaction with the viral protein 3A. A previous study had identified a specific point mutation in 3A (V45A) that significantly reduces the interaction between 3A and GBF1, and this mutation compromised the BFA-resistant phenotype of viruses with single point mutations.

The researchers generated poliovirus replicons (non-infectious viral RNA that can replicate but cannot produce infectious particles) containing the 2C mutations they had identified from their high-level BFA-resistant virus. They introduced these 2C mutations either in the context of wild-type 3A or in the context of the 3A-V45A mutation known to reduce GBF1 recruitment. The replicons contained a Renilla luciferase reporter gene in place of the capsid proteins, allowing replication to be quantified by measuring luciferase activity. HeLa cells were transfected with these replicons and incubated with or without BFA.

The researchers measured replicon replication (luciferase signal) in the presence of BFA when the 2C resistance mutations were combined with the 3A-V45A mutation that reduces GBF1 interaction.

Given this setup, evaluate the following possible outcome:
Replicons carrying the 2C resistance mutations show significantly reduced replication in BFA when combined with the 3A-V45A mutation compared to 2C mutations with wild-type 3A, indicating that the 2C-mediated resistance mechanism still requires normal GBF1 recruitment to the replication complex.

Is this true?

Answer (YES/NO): NO